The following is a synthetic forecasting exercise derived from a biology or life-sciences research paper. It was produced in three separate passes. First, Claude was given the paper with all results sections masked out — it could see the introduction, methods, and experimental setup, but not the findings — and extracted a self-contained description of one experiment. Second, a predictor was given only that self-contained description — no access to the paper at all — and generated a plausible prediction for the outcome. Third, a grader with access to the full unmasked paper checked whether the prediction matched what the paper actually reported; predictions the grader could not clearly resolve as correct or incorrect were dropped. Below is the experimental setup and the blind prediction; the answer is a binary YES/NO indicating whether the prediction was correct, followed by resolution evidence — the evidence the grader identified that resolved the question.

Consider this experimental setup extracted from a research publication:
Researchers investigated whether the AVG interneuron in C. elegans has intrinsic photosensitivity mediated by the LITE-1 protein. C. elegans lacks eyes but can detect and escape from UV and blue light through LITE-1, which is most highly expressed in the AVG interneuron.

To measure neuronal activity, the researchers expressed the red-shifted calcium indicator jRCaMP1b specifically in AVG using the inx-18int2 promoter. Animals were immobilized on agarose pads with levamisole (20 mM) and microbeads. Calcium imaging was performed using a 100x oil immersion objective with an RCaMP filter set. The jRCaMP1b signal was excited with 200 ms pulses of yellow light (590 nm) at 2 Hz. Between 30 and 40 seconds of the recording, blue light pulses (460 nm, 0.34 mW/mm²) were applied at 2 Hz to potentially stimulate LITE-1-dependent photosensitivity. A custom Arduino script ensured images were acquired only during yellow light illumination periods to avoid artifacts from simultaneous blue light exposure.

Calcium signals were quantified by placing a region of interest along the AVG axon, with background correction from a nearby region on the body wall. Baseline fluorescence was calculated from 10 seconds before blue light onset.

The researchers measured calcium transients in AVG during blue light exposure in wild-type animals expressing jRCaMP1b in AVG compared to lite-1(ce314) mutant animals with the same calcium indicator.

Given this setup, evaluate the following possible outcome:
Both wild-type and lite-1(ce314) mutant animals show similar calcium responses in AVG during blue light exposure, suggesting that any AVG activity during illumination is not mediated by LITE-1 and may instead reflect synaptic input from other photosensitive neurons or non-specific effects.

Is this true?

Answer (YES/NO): NO